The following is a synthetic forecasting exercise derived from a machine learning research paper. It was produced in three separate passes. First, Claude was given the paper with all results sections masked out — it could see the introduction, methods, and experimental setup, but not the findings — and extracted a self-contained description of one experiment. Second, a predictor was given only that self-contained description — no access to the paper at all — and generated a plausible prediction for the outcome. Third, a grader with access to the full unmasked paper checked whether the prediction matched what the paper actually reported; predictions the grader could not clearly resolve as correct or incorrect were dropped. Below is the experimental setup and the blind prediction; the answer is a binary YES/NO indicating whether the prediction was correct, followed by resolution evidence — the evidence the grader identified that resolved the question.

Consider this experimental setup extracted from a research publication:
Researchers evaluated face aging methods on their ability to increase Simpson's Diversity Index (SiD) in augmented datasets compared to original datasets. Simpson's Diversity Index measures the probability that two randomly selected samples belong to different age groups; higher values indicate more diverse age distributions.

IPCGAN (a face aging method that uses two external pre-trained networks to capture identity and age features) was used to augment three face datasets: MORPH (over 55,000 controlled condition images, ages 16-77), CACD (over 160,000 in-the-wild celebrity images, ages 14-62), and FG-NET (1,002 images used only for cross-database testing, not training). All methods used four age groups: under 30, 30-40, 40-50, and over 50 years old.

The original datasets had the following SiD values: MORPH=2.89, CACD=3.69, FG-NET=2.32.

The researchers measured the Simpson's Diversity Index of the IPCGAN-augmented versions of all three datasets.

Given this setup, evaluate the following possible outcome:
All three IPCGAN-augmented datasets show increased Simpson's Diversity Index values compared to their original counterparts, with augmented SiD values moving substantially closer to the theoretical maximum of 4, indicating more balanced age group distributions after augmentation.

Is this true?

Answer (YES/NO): NO